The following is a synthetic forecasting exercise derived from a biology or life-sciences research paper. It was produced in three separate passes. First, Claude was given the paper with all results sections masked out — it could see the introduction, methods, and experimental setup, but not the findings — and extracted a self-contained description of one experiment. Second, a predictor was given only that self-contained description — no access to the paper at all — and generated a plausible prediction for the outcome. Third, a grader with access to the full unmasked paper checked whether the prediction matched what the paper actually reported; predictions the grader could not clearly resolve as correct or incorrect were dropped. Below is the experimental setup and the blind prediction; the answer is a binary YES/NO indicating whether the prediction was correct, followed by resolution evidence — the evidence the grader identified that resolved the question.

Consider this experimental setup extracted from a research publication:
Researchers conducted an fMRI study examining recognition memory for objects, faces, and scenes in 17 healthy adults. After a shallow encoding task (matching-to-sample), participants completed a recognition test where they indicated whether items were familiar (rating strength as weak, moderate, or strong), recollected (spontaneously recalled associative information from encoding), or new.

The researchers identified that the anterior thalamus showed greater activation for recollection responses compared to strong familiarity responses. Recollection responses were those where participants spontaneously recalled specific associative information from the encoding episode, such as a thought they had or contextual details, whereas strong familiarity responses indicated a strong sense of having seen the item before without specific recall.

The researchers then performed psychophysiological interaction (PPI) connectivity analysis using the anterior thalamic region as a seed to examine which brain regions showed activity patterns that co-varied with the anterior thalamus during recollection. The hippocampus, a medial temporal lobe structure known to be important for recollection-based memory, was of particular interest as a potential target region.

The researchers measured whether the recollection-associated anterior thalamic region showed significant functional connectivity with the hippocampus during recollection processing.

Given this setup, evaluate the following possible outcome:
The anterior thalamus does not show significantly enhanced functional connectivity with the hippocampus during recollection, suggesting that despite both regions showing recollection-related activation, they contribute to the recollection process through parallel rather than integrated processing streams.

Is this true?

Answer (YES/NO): YES